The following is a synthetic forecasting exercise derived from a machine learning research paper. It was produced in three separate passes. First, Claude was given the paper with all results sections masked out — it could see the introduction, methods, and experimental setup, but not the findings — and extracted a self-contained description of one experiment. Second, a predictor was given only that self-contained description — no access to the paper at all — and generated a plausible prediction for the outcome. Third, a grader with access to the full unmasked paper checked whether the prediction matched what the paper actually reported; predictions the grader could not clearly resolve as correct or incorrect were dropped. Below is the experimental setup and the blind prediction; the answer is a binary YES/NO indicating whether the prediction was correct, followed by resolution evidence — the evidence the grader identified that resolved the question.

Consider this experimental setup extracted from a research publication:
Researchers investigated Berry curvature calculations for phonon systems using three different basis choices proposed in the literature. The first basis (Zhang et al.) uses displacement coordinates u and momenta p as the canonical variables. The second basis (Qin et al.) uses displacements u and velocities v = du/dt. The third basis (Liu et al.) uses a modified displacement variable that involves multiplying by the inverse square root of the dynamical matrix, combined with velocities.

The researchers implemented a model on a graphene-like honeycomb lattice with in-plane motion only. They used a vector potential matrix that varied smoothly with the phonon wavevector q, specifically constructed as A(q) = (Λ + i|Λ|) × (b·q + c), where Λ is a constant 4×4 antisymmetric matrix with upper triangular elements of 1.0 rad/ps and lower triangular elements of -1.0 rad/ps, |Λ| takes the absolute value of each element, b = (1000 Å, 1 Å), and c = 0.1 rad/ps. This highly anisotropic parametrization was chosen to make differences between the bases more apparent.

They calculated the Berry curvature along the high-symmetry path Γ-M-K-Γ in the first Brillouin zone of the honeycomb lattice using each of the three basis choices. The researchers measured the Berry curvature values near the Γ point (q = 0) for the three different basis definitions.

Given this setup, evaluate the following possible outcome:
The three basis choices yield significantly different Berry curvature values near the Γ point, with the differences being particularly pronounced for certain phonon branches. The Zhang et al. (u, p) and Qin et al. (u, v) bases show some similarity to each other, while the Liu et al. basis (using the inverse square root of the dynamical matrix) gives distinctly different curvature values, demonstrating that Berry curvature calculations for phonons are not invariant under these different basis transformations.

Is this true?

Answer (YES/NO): YES